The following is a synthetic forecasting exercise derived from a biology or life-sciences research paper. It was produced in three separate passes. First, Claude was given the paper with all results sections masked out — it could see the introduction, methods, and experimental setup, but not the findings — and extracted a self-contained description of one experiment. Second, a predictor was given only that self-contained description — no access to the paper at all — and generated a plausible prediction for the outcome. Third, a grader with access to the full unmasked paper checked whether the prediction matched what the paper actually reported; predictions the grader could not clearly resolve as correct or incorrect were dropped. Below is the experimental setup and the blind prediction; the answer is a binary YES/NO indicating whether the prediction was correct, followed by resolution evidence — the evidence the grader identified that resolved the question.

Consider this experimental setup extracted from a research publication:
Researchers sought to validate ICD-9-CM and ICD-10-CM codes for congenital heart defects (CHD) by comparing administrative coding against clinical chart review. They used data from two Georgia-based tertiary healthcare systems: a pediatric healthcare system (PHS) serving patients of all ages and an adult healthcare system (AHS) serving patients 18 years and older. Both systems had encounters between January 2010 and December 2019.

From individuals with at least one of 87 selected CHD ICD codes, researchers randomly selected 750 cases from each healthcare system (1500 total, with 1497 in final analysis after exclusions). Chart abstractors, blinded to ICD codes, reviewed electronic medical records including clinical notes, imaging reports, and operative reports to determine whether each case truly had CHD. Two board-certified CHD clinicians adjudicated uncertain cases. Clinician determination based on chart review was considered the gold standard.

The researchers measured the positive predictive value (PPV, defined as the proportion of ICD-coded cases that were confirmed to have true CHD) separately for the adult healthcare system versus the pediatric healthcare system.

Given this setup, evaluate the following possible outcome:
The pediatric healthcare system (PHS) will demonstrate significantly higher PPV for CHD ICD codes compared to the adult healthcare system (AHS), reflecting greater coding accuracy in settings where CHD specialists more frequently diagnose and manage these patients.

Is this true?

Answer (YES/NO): NO